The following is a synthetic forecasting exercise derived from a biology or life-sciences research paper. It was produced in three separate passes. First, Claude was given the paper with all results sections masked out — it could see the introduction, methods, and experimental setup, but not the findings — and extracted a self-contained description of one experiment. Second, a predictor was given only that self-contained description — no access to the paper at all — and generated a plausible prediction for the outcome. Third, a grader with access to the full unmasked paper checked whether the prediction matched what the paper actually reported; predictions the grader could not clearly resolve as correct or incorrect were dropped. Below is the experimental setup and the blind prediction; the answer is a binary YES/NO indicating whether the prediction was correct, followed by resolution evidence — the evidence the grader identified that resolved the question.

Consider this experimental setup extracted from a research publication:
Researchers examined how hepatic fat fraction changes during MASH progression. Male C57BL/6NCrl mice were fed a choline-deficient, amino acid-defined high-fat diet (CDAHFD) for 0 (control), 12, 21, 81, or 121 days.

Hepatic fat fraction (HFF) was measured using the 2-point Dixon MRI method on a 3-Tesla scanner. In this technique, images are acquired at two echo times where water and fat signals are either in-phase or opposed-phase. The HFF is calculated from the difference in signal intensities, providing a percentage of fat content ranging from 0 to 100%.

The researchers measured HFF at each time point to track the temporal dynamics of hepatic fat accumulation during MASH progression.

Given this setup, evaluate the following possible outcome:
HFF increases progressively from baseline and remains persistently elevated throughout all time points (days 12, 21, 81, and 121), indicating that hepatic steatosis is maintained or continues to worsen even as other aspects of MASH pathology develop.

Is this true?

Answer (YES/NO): NO